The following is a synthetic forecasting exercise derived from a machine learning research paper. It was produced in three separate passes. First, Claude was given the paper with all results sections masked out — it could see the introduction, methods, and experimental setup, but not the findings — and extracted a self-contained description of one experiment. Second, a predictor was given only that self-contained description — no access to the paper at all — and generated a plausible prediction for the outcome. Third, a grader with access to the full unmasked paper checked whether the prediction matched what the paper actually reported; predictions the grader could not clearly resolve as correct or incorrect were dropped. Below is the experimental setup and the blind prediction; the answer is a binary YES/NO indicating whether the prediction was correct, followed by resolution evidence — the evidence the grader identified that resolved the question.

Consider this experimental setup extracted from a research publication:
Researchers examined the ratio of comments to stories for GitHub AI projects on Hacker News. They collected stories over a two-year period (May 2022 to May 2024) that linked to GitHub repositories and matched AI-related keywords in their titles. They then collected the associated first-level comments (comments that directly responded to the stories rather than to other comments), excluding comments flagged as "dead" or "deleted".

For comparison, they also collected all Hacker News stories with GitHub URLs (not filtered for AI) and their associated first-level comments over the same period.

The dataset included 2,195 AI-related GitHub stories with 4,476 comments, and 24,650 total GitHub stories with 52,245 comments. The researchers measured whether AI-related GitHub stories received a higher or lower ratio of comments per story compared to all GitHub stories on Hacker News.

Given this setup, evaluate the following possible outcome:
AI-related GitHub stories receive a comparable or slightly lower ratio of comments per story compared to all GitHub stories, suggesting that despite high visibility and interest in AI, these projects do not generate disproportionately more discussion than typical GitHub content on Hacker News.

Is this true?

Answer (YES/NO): YES